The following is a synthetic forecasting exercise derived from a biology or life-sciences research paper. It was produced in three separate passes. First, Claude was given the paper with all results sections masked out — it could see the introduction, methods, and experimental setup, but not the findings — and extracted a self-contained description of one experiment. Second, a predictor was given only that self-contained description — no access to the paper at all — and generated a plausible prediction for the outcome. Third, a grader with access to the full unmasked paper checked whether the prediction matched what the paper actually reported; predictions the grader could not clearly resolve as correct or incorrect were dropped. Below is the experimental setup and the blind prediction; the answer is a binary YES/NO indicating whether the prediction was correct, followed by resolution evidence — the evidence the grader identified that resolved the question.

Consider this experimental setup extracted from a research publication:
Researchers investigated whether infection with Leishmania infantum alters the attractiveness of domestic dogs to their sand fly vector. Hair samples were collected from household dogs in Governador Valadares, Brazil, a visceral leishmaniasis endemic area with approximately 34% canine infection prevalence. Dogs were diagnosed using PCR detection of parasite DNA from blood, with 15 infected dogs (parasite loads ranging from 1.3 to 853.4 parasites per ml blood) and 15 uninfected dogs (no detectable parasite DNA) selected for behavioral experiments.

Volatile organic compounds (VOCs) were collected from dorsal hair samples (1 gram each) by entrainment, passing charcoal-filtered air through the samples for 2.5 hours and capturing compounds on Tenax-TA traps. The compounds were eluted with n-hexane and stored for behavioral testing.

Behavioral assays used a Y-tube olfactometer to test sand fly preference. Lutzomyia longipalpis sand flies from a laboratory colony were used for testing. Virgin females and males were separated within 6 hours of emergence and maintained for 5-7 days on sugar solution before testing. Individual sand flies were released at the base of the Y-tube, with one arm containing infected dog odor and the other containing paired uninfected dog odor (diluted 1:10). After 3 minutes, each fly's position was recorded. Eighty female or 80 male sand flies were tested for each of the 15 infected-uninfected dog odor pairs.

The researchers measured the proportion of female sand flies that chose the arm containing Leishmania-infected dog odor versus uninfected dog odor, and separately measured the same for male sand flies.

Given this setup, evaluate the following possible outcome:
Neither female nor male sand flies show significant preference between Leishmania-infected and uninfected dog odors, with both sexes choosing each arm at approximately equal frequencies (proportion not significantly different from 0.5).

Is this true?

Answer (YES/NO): NO